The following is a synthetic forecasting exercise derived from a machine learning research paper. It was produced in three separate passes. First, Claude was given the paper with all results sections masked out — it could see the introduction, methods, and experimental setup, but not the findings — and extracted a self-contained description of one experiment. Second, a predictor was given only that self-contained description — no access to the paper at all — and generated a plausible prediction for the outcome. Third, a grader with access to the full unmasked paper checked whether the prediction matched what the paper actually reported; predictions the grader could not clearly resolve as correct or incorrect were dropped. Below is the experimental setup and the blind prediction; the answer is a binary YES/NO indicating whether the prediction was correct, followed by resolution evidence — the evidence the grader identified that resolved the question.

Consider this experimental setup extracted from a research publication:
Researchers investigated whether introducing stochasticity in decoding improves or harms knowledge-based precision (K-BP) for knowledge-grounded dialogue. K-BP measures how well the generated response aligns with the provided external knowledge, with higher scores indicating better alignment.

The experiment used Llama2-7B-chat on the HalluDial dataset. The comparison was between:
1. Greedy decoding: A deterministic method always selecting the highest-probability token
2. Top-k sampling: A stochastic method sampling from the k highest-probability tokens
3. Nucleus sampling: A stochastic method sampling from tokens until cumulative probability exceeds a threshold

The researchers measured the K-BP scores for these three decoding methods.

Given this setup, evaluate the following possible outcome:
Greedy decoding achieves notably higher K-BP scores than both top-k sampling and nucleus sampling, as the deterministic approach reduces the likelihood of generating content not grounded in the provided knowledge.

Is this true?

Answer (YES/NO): YES